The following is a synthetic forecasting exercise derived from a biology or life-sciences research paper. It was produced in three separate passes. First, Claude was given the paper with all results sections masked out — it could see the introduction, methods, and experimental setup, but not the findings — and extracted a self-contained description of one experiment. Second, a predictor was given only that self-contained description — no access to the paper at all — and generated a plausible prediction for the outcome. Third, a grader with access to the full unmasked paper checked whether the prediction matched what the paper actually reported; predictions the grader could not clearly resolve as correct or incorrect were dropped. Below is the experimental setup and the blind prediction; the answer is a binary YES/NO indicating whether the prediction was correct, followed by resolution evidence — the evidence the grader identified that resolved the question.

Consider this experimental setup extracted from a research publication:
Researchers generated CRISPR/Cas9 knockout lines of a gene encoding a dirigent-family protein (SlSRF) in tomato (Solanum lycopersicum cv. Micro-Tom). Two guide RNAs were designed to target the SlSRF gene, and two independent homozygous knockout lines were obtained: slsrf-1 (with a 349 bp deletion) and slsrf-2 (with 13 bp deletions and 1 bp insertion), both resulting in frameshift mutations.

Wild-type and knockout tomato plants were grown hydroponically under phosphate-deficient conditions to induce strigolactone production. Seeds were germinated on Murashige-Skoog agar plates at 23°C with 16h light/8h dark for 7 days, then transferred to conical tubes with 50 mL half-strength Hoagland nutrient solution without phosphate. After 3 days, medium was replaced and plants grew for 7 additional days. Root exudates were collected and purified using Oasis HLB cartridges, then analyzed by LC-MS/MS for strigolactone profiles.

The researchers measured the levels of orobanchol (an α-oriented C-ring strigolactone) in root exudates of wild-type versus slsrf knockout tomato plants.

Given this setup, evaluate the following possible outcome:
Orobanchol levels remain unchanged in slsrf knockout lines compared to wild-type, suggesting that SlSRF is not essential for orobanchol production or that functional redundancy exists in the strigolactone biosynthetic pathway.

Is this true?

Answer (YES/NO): NO